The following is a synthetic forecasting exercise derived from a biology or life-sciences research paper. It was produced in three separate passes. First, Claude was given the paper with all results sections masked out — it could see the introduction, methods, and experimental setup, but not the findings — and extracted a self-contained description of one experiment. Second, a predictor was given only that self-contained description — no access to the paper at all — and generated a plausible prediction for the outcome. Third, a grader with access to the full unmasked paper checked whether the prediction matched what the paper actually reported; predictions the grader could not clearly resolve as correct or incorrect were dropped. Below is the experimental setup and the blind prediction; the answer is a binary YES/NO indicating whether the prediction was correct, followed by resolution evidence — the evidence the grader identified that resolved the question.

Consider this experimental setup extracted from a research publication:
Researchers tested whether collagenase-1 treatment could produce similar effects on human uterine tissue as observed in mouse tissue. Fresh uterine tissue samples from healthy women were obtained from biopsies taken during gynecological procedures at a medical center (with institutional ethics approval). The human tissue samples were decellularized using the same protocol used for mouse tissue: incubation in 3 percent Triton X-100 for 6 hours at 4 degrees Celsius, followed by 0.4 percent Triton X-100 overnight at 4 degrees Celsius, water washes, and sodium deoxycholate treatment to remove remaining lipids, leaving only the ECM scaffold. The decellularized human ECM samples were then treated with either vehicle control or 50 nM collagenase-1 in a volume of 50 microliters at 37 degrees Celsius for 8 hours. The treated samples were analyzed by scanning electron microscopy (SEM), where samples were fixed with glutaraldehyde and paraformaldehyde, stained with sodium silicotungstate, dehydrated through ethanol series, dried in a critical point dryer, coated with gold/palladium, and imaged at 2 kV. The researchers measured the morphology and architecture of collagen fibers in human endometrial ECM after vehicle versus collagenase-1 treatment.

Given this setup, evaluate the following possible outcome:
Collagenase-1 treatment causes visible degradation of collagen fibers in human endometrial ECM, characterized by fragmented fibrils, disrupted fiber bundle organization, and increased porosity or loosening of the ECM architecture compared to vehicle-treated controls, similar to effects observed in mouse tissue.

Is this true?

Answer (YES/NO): NO